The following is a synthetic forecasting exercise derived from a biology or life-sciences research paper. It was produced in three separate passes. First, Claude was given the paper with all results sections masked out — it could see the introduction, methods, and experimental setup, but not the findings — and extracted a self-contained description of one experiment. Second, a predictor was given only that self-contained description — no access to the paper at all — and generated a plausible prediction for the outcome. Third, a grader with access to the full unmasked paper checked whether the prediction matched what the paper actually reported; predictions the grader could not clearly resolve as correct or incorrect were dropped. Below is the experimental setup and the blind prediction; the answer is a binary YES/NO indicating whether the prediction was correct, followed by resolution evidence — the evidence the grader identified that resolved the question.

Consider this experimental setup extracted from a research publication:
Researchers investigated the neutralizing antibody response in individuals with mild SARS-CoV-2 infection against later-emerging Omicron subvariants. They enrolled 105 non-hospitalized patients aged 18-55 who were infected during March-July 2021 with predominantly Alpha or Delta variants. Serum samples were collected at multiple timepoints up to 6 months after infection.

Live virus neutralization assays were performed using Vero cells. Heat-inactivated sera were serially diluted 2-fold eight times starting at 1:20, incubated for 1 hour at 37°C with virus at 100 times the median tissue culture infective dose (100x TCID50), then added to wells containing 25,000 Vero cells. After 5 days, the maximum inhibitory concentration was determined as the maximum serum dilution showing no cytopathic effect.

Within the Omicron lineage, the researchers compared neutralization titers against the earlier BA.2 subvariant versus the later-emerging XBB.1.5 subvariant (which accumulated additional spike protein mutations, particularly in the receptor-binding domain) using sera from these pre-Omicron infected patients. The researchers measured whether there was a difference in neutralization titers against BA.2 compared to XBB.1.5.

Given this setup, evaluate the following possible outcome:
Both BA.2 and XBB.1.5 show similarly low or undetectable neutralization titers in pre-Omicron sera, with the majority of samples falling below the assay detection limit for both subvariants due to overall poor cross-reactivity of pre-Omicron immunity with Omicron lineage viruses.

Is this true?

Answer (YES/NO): YES